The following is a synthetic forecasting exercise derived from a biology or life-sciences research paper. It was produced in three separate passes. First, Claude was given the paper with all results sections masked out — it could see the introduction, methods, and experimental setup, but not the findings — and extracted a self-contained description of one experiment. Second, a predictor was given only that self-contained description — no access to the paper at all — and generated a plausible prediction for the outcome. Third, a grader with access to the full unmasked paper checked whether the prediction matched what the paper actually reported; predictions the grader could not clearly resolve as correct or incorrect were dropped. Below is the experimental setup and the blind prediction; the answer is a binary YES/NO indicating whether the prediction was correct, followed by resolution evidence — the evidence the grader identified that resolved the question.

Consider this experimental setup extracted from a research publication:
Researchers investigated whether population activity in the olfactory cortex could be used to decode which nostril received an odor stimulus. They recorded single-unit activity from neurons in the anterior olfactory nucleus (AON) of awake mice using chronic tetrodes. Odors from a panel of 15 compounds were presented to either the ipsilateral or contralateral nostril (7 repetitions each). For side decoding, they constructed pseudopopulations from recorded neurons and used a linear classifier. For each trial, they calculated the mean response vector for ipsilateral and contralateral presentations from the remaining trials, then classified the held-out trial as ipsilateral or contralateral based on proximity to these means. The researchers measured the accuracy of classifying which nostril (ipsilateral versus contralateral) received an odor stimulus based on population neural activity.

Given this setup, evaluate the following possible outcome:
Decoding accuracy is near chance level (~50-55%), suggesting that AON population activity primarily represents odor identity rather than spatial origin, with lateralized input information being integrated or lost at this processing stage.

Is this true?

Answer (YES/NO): NO